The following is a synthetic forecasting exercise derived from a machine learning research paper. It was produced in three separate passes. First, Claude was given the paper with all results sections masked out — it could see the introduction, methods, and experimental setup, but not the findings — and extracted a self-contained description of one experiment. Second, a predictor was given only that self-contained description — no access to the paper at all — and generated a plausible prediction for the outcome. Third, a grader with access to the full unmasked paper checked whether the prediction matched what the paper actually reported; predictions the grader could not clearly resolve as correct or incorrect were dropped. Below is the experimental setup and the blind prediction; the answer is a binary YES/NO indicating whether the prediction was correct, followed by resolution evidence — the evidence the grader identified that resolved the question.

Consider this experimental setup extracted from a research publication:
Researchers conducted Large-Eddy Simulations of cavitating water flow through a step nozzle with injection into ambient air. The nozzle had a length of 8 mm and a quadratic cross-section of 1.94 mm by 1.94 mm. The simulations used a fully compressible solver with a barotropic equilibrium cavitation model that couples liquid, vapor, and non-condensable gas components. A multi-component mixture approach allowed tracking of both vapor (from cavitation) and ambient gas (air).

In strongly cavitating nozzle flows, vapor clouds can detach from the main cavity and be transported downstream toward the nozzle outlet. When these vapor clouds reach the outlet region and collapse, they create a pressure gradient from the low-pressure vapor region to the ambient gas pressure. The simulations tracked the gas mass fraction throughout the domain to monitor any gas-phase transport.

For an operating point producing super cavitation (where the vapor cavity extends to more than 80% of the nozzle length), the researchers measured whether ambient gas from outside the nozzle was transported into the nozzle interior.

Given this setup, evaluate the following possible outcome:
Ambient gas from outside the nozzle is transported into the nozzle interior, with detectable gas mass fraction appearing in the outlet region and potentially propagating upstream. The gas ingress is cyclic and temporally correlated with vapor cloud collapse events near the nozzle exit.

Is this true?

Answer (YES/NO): YES